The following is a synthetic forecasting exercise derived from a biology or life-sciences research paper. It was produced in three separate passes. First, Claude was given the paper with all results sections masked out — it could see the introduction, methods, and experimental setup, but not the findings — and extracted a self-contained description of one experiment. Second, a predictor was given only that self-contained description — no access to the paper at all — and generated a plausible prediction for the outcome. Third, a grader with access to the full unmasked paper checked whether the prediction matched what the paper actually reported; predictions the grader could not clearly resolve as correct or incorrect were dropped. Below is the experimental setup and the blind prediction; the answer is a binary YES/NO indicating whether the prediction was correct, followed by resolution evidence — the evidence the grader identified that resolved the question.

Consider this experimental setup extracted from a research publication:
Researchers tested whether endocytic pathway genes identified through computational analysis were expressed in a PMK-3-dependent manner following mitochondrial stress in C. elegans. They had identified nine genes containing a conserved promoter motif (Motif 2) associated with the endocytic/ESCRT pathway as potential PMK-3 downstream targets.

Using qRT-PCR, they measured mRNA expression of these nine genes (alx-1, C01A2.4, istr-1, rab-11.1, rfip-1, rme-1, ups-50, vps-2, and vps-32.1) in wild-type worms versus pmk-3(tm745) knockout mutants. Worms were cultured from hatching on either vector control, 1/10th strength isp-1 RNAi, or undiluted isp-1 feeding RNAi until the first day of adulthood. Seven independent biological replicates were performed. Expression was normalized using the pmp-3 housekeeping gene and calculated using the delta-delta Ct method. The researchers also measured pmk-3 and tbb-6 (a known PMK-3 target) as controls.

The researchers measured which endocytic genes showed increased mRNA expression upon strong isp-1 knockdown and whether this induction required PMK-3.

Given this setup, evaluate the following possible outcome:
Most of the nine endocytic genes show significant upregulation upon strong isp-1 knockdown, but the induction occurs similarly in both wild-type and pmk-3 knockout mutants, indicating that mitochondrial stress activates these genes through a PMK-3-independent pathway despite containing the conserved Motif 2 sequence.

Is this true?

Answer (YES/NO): NO